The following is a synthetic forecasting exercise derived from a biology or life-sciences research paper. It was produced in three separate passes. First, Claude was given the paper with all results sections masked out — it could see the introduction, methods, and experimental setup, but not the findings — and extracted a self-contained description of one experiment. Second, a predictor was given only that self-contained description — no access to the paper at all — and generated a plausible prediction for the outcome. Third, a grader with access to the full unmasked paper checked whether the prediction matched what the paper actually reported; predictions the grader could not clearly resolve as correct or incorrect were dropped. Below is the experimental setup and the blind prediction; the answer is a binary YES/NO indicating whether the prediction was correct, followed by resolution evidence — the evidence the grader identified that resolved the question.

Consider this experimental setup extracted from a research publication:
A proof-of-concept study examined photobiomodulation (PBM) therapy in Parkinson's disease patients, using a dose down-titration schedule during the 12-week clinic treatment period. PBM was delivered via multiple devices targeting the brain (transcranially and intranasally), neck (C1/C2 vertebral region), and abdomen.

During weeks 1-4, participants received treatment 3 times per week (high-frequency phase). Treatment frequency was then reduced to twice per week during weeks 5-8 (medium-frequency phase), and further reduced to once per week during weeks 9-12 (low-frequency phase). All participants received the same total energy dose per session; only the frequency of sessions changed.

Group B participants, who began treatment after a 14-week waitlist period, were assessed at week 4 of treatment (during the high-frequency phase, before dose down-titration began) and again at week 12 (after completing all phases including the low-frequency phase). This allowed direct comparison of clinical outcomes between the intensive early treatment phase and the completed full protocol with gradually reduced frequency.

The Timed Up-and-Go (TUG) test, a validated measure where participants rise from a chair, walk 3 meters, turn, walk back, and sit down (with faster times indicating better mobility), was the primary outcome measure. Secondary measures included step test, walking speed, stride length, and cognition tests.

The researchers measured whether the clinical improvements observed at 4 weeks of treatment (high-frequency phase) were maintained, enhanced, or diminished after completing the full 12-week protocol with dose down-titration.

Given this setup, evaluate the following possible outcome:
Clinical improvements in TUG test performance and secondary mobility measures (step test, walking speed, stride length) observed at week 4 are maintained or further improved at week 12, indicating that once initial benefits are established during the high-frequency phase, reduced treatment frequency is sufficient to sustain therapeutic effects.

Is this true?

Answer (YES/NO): YES